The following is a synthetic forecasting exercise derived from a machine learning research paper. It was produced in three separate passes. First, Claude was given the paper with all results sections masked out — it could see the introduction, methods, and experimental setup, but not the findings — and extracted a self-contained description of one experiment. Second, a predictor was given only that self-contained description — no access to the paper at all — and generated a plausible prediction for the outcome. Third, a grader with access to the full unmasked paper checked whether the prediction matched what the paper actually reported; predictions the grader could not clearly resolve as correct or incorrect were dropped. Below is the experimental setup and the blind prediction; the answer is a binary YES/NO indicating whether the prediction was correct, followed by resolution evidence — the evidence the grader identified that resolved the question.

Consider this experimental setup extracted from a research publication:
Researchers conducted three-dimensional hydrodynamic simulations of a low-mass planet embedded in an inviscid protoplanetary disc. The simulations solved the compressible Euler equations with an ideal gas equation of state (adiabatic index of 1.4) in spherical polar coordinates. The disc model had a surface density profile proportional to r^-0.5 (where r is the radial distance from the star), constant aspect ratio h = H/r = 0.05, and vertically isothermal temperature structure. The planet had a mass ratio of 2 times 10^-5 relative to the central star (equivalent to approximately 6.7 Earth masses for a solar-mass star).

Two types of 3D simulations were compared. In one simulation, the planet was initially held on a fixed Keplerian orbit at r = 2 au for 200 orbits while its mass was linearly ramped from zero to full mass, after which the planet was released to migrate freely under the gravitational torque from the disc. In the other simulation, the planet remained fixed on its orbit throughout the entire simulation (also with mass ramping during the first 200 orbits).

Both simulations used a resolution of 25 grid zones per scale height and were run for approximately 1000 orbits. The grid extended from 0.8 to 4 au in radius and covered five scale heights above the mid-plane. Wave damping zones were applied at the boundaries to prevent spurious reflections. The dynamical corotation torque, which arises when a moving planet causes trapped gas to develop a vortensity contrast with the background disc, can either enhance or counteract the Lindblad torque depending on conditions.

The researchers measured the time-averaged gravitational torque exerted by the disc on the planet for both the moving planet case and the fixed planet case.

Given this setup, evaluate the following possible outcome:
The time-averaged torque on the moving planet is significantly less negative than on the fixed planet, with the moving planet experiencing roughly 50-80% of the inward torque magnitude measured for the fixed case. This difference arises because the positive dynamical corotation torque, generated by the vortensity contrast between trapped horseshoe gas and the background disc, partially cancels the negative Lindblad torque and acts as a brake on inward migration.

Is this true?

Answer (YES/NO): NO